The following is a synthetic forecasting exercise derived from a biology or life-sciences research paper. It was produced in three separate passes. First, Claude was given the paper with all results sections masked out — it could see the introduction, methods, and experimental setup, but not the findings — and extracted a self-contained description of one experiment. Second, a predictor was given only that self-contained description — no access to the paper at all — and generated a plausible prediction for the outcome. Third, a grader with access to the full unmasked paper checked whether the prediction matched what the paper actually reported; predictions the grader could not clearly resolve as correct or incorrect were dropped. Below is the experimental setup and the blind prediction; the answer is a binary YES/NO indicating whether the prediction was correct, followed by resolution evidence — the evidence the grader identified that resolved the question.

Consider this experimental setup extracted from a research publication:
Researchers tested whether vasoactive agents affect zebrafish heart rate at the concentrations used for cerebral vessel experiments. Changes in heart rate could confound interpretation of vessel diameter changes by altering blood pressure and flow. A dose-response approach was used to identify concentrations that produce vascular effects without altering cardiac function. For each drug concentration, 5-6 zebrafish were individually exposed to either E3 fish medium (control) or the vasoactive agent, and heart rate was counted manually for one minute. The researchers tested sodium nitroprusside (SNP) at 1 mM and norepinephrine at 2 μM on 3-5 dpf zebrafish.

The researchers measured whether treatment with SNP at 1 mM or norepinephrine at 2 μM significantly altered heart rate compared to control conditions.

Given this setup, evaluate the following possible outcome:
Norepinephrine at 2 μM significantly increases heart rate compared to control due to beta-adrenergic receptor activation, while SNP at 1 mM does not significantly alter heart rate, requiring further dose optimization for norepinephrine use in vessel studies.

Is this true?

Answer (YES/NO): NO